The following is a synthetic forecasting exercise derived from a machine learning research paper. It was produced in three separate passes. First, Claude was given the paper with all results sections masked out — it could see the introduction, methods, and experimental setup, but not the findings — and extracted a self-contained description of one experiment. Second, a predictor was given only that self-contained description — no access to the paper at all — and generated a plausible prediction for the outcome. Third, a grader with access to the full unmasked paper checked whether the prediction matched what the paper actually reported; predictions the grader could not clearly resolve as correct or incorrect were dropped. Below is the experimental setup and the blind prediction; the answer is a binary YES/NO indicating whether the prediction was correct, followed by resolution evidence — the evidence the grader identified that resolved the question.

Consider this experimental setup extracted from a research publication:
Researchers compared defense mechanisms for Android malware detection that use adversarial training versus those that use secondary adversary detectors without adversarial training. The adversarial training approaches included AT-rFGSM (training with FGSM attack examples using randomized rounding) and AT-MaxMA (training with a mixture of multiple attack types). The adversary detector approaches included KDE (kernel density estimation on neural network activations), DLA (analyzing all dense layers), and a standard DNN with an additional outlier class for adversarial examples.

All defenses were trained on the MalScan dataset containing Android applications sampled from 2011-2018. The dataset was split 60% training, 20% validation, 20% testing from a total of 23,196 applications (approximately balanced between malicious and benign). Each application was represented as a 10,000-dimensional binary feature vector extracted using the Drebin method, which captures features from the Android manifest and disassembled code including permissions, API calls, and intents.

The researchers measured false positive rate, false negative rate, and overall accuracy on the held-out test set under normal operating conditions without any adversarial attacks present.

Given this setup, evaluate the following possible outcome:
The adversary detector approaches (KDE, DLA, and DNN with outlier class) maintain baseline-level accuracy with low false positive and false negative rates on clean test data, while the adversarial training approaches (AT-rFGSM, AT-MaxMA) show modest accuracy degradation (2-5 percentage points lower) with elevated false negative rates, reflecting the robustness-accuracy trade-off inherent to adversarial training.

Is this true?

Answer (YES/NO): NO